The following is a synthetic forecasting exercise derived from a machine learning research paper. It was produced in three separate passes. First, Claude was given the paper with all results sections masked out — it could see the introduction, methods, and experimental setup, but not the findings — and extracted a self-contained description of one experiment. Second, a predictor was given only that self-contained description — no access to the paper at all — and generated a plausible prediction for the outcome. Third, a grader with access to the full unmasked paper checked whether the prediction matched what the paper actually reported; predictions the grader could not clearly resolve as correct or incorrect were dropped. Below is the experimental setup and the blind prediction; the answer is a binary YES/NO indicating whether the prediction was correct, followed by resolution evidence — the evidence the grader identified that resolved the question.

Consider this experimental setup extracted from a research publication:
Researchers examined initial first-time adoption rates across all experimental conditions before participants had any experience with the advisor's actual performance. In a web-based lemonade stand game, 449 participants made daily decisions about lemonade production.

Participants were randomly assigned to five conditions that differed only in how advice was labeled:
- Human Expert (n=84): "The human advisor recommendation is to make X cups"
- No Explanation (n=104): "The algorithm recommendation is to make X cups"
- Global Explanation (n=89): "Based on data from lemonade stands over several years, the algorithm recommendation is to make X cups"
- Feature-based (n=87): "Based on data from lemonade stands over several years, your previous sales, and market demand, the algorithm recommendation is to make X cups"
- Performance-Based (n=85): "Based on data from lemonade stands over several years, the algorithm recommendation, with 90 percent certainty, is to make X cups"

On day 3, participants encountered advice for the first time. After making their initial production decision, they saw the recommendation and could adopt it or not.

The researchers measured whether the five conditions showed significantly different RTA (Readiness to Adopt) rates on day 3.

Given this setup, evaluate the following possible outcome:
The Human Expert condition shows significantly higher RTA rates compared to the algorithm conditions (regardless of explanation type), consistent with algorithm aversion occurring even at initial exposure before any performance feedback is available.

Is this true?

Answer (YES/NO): NO